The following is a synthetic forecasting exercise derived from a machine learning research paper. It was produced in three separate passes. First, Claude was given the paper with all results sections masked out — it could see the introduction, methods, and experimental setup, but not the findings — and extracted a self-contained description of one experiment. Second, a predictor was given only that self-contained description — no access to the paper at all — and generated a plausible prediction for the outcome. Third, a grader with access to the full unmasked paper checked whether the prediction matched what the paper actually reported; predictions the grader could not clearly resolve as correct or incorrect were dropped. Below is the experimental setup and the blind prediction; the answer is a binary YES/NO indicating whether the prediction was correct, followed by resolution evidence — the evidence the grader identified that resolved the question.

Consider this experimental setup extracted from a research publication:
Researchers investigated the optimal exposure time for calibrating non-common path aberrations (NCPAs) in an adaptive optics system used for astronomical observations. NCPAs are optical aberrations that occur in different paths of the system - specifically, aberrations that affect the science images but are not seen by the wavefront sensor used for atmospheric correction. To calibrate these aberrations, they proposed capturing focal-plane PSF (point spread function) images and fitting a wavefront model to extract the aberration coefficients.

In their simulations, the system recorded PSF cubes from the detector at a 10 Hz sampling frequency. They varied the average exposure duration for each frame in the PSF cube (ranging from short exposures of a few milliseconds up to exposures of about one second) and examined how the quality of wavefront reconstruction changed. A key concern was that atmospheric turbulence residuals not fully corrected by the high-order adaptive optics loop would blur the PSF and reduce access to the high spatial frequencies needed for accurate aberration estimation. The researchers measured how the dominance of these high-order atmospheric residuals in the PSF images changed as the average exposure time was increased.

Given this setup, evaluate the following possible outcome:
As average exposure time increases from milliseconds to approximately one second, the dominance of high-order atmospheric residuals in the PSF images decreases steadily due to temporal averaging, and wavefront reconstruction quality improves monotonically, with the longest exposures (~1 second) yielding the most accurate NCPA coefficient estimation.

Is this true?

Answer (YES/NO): NO